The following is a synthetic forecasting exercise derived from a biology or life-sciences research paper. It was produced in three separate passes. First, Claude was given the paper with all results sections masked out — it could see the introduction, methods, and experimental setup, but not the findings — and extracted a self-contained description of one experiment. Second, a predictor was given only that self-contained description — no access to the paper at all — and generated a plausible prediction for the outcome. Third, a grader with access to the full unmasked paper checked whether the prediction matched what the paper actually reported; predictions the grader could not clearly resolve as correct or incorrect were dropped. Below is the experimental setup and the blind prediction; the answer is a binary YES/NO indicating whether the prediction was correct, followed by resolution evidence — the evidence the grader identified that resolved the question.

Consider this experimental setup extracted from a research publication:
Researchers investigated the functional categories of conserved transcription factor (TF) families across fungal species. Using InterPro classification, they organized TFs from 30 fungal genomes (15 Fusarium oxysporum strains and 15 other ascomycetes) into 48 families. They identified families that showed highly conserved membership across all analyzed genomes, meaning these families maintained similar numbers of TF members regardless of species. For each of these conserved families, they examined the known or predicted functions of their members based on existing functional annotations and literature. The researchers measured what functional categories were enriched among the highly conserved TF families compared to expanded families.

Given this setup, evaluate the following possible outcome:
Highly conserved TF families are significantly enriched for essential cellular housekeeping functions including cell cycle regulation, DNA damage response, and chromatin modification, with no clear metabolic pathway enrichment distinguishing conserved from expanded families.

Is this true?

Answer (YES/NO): NO